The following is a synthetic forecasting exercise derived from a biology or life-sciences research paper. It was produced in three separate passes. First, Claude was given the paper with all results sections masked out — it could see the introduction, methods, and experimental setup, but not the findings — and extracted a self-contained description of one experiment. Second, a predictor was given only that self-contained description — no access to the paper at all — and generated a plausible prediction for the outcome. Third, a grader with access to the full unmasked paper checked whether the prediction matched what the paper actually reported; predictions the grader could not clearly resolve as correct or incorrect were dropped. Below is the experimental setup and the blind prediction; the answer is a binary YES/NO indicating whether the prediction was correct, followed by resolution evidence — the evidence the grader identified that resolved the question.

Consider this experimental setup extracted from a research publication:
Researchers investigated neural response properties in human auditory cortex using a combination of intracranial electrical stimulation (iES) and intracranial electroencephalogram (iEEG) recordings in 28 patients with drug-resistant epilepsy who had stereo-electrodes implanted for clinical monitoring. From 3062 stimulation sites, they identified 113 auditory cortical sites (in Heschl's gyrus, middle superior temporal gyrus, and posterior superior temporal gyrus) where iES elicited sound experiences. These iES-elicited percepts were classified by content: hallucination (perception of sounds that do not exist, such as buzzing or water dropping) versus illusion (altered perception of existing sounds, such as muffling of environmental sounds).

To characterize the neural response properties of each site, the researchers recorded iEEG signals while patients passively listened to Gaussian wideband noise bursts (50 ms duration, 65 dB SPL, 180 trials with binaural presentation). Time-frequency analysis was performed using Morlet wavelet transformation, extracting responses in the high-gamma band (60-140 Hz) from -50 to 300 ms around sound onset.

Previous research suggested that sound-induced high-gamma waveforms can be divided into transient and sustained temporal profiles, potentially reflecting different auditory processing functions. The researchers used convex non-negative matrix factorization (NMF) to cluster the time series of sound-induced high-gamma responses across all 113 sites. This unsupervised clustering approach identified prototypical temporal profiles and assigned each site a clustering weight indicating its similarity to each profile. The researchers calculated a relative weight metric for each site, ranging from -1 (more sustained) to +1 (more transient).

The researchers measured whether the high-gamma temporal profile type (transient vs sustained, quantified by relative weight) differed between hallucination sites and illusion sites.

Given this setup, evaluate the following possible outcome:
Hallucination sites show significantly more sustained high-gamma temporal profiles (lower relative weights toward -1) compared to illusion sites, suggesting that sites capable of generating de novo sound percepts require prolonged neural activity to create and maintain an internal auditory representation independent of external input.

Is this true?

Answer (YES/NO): NO